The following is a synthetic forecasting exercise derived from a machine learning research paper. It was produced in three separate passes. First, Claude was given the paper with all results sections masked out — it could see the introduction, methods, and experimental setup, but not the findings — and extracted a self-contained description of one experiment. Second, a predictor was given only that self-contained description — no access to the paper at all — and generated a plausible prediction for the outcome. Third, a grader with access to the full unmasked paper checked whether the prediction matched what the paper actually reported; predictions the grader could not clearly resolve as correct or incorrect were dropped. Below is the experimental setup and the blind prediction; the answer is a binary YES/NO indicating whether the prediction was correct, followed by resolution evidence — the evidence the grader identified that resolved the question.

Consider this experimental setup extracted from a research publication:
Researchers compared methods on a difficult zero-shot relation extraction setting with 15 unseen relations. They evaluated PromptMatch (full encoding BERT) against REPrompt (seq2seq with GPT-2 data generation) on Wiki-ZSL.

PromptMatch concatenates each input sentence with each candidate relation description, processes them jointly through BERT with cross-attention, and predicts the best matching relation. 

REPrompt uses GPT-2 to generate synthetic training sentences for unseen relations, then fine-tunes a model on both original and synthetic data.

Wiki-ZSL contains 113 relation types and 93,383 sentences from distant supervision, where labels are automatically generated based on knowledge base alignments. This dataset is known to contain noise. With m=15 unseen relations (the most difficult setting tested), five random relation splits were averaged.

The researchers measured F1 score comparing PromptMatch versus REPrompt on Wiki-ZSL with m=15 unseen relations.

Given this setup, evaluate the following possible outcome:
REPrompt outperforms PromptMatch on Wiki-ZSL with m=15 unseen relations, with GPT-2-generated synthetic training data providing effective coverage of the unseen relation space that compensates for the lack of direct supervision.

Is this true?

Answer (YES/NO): YES